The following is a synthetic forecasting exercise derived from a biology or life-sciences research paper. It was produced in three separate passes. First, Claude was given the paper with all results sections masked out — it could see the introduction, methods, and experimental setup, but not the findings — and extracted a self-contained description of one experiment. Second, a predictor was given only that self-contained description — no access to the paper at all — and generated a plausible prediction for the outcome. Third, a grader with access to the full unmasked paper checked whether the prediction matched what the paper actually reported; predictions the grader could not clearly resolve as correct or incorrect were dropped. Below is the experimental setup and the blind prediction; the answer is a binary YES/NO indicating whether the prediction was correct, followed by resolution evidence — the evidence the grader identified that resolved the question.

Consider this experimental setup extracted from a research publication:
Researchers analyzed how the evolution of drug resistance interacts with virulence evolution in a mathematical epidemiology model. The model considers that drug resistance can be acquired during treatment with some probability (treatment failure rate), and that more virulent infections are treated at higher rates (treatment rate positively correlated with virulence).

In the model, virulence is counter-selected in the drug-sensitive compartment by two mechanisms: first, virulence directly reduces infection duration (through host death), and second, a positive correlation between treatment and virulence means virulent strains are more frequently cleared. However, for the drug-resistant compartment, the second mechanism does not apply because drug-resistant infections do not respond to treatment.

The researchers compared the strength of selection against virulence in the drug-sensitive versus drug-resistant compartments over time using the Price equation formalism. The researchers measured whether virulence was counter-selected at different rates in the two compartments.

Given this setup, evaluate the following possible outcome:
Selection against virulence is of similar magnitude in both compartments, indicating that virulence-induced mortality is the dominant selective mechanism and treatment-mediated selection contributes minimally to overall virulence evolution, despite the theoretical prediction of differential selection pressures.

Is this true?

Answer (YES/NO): NO